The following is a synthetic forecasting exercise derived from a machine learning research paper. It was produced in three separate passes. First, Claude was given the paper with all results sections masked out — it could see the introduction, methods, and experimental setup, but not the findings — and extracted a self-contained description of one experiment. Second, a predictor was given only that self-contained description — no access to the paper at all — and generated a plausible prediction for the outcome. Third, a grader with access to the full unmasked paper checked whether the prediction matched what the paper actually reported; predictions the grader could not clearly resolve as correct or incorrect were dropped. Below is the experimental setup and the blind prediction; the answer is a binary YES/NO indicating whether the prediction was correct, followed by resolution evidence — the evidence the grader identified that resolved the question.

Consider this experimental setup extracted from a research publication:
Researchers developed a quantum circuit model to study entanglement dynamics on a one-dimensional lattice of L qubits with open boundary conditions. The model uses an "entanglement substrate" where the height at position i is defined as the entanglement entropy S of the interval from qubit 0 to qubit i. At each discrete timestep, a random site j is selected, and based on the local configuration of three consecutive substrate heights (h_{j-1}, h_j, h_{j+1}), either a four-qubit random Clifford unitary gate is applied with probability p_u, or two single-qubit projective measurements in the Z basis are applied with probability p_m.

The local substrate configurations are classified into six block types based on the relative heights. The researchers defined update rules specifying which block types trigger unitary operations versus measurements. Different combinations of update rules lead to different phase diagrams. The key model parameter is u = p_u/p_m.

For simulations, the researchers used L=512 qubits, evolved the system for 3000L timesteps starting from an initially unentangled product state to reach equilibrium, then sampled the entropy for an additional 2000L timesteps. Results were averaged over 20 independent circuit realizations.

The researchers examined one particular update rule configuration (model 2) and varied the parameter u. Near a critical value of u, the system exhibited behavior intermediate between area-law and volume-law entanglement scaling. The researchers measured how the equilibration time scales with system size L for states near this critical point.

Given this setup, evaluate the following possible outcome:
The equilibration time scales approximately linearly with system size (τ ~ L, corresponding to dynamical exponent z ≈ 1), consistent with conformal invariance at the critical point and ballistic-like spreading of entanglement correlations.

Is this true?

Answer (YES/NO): NO